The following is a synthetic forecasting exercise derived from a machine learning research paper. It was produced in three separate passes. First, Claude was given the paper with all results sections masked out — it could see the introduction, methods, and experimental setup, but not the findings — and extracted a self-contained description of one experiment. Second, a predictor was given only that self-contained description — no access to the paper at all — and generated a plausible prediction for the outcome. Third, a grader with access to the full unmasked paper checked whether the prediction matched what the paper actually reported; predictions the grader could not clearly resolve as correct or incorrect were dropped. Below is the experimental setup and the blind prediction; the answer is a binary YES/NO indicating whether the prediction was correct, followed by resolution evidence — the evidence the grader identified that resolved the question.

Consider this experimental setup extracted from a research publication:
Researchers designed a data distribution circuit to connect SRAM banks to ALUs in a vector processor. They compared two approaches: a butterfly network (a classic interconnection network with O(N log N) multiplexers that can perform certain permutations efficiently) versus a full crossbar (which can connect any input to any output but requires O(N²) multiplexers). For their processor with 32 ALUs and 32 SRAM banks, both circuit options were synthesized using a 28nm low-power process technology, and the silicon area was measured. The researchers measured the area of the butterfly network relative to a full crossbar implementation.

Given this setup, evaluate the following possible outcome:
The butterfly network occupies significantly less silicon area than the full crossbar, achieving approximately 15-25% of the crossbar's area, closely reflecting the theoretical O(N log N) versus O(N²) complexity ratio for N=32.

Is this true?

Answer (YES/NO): NO